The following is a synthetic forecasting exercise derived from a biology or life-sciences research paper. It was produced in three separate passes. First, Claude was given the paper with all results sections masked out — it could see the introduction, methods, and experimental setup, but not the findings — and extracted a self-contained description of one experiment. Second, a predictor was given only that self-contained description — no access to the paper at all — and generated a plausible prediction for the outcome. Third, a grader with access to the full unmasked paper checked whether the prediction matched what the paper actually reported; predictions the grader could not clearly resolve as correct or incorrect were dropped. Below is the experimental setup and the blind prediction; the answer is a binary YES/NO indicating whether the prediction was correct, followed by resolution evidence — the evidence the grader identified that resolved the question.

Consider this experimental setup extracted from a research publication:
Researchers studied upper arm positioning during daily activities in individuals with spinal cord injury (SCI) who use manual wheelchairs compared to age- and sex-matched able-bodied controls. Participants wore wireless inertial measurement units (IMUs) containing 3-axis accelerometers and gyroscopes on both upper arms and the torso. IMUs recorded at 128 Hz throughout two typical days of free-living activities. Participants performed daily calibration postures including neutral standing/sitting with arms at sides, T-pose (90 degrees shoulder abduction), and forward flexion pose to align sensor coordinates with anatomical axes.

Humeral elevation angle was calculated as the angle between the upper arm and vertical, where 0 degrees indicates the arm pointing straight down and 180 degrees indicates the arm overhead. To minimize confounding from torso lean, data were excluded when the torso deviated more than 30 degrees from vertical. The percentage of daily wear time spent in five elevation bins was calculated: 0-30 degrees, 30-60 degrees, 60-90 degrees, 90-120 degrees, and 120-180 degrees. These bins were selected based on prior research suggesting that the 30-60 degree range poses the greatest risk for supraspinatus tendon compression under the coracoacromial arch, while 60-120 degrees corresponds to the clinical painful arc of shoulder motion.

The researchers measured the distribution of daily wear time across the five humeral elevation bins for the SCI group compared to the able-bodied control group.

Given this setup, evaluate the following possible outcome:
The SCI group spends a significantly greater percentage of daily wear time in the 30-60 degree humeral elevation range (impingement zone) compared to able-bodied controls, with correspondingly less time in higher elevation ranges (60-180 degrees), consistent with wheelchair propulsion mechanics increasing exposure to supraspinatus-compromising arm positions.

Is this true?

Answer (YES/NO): NO